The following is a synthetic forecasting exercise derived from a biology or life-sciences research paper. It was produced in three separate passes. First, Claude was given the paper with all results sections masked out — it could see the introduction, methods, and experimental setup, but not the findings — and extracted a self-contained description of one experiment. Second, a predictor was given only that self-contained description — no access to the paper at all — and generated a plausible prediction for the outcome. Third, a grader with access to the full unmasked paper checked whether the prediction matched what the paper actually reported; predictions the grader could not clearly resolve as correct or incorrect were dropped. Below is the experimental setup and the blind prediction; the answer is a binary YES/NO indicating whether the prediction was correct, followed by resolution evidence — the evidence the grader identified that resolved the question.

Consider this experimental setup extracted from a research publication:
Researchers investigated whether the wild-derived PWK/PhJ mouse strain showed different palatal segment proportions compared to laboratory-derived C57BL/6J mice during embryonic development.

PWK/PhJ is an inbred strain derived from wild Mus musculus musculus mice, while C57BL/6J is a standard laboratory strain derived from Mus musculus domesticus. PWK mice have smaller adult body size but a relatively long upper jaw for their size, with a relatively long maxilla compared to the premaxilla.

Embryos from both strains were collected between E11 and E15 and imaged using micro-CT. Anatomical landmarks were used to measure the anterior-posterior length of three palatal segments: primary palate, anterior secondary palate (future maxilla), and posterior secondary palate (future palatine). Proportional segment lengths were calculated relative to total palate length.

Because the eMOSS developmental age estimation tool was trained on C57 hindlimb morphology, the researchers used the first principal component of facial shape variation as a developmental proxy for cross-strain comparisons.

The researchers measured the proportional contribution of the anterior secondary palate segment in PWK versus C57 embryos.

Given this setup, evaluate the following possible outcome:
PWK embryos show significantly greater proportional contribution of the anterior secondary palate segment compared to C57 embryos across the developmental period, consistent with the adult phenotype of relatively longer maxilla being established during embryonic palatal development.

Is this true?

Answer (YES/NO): NO